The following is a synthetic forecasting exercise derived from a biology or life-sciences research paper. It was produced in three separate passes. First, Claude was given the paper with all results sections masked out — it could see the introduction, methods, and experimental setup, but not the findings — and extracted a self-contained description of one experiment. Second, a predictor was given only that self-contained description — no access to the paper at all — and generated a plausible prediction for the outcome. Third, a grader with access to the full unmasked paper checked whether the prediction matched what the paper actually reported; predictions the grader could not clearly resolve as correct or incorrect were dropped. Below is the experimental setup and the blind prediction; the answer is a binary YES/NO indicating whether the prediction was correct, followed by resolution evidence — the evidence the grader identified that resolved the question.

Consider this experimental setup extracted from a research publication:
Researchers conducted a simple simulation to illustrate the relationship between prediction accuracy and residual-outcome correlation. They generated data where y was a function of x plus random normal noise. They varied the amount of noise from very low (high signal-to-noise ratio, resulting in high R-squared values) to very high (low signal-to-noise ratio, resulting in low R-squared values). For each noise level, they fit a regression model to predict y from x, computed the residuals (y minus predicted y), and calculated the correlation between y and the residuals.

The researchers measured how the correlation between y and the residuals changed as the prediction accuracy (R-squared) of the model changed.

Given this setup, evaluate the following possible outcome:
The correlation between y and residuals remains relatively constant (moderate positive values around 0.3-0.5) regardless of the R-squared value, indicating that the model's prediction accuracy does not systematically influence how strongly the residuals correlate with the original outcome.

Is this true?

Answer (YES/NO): NO